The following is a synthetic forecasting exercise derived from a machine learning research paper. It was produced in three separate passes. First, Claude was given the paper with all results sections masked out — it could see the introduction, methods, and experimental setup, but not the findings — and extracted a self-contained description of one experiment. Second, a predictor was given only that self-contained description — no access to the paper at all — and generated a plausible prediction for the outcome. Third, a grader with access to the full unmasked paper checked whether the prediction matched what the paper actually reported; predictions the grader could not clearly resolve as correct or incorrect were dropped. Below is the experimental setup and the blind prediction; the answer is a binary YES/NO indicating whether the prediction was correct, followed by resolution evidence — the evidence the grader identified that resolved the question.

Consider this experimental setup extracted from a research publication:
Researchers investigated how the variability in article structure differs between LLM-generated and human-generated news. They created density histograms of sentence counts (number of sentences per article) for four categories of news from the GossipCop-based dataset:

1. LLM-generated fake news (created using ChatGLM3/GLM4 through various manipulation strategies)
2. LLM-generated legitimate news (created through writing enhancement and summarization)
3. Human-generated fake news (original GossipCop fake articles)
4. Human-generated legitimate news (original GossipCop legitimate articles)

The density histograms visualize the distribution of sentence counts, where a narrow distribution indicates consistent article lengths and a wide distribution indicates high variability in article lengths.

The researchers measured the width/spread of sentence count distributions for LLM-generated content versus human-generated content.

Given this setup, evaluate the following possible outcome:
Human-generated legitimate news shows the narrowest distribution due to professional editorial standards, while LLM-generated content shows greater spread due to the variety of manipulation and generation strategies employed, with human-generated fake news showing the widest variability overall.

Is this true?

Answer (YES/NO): NO